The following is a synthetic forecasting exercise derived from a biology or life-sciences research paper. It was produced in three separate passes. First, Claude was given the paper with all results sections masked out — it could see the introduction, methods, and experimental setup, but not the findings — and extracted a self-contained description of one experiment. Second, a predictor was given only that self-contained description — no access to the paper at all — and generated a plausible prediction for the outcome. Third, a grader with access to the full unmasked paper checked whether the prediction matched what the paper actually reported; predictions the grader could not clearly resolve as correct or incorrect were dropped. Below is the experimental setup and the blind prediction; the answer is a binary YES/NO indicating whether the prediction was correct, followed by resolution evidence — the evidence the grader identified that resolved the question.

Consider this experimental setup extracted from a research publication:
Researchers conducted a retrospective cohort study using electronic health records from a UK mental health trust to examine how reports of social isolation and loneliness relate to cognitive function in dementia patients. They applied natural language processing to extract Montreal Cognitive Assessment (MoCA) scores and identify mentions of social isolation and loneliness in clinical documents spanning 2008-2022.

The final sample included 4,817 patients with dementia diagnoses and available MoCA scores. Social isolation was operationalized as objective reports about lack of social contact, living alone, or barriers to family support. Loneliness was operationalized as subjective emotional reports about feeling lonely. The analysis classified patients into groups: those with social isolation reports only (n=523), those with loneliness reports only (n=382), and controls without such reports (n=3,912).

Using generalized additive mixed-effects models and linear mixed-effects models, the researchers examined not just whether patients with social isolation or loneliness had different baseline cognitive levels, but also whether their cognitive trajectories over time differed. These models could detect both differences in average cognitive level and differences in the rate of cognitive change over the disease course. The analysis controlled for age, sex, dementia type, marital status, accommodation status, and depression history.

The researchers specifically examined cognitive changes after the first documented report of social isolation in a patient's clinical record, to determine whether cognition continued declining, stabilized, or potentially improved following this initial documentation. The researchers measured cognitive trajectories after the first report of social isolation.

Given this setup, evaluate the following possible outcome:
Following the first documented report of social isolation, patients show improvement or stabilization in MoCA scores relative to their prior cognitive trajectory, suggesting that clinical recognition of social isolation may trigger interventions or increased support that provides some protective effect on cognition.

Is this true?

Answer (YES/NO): YES